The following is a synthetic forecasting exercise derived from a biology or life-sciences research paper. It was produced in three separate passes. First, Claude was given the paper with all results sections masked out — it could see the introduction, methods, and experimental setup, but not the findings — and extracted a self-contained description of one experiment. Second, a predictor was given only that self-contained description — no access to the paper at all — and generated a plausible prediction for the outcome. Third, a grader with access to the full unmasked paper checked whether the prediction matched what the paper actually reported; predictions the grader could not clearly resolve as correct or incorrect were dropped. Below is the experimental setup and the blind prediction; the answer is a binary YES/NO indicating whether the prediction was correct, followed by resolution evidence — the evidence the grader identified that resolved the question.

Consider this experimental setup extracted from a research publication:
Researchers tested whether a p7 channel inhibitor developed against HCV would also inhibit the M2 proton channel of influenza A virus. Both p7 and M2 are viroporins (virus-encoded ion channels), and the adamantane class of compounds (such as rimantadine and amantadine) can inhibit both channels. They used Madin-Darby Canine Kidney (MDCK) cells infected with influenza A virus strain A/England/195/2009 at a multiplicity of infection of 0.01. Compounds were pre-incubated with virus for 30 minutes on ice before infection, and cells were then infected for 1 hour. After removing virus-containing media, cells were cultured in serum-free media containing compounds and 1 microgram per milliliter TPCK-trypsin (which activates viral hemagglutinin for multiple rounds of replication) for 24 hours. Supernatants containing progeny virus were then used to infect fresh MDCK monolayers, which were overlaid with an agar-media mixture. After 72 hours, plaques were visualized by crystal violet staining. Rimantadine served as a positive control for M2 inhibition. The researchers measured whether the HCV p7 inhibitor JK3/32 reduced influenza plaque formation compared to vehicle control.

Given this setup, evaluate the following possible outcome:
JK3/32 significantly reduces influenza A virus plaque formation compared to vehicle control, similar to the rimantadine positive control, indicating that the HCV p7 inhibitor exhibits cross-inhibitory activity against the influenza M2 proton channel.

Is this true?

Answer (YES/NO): NO